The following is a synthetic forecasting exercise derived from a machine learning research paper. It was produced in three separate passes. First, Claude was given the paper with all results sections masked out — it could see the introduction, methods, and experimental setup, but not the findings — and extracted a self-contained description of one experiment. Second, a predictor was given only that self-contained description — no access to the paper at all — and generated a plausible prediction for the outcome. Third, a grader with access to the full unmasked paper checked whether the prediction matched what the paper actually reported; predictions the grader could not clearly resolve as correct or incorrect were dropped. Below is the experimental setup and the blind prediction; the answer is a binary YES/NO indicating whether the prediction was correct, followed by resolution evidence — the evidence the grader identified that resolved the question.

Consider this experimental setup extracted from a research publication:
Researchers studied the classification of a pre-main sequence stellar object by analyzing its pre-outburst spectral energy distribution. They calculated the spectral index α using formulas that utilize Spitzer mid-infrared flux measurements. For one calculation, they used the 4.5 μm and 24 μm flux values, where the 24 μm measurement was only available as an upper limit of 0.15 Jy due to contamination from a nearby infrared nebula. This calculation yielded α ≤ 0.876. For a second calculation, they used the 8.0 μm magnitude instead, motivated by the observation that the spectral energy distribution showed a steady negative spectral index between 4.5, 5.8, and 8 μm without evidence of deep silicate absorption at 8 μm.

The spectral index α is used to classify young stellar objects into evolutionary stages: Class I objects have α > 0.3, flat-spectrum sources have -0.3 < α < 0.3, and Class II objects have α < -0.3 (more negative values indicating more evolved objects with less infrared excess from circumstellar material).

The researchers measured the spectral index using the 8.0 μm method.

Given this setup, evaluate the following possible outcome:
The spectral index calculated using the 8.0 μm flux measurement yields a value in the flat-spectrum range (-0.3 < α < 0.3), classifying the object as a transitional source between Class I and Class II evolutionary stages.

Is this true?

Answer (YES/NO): NO